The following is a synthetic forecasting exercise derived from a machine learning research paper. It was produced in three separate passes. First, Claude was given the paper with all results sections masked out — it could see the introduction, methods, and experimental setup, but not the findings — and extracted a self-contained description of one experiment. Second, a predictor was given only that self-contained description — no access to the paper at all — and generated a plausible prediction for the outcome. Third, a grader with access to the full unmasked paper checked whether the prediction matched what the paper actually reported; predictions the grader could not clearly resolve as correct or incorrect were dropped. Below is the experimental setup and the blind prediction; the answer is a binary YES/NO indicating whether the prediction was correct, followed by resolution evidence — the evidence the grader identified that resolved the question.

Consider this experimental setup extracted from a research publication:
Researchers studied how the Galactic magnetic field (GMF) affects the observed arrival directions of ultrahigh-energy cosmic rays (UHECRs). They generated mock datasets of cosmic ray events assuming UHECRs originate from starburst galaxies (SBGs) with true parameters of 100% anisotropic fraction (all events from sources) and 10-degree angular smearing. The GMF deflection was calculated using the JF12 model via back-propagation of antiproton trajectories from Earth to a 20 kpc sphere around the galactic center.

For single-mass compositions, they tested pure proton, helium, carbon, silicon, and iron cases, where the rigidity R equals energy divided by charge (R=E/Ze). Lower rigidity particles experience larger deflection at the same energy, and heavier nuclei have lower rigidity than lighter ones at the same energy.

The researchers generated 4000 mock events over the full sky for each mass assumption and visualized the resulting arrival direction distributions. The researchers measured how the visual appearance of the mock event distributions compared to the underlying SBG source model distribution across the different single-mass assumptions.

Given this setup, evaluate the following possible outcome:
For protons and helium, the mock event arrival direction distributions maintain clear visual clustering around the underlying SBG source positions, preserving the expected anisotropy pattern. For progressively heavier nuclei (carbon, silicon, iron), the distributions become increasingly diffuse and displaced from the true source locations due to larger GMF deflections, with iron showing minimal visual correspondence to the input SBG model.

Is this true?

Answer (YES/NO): YES